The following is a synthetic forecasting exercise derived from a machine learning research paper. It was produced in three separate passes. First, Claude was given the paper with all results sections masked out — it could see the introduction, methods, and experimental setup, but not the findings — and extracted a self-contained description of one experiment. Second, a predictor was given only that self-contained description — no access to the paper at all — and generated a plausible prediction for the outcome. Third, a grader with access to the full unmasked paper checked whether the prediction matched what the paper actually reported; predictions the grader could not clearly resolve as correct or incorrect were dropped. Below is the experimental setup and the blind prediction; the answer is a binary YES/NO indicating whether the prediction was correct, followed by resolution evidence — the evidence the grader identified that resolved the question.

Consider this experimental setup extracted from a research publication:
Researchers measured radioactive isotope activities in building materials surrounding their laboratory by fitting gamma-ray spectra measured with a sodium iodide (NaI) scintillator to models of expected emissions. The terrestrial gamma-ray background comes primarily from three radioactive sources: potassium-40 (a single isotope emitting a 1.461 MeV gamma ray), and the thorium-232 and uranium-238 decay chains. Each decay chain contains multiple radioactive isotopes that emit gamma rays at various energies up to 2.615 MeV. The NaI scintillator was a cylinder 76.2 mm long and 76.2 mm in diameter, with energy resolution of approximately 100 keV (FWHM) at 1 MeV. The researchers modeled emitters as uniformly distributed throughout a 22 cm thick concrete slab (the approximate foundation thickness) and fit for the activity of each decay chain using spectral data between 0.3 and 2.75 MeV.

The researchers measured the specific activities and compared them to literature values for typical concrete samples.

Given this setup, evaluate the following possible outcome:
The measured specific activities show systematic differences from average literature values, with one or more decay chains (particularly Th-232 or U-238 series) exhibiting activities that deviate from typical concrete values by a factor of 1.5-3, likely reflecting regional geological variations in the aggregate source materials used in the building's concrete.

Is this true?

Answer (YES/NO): NO